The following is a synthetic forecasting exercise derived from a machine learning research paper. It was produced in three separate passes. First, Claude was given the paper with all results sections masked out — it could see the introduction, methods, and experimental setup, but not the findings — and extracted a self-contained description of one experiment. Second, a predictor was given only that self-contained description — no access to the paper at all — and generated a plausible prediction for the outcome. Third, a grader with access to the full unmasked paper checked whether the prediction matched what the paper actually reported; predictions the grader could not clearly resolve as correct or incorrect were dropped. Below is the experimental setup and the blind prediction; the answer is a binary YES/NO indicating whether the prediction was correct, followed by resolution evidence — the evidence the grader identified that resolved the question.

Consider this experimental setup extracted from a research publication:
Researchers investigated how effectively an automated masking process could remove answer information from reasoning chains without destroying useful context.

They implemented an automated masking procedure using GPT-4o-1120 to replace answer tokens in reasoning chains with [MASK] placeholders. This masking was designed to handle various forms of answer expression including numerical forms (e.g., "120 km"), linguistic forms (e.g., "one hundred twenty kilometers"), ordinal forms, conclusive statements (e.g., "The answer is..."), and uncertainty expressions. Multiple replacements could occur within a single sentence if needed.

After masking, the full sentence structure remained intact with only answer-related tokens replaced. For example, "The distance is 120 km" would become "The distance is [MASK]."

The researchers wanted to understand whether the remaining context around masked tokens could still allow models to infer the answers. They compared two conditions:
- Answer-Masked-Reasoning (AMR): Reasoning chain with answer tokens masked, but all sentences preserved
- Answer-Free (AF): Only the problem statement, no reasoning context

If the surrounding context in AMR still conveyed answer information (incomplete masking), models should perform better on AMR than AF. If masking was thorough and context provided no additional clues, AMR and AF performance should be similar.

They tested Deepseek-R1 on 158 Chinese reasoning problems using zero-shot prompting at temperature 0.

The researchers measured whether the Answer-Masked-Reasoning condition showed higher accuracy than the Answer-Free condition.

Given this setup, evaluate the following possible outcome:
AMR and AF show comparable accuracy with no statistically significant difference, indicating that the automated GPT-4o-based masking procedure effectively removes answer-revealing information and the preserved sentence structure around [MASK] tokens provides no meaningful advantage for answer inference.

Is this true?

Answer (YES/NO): NO